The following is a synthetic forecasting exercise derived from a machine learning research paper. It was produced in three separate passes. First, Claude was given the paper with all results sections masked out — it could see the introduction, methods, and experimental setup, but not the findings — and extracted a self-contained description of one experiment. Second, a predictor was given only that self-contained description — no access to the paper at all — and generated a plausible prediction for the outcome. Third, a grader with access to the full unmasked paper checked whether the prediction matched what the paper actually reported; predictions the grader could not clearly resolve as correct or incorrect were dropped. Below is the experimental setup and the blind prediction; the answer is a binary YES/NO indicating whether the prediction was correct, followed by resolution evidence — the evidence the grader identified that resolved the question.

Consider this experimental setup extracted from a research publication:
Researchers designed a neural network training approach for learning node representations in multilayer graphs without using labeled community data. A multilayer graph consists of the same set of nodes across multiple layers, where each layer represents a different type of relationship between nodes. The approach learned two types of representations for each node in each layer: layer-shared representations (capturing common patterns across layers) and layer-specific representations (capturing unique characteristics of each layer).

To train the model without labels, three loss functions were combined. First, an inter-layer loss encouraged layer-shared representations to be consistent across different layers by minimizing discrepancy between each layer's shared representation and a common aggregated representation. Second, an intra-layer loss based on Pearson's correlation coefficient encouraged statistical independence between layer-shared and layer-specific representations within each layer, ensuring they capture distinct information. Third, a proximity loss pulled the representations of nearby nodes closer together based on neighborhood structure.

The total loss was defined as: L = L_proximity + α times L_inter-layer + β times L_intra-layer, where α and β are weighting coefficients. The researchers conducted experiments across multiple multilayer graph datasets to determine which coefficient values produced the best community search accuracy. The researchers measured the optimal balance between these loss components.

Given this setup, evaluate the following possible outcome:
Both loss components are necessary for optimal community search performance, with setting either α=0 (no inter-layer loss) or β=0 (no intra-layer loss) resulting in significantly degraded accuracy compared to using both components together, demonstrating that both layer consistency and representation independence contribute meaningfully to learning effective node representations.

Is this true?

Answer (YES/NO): YES